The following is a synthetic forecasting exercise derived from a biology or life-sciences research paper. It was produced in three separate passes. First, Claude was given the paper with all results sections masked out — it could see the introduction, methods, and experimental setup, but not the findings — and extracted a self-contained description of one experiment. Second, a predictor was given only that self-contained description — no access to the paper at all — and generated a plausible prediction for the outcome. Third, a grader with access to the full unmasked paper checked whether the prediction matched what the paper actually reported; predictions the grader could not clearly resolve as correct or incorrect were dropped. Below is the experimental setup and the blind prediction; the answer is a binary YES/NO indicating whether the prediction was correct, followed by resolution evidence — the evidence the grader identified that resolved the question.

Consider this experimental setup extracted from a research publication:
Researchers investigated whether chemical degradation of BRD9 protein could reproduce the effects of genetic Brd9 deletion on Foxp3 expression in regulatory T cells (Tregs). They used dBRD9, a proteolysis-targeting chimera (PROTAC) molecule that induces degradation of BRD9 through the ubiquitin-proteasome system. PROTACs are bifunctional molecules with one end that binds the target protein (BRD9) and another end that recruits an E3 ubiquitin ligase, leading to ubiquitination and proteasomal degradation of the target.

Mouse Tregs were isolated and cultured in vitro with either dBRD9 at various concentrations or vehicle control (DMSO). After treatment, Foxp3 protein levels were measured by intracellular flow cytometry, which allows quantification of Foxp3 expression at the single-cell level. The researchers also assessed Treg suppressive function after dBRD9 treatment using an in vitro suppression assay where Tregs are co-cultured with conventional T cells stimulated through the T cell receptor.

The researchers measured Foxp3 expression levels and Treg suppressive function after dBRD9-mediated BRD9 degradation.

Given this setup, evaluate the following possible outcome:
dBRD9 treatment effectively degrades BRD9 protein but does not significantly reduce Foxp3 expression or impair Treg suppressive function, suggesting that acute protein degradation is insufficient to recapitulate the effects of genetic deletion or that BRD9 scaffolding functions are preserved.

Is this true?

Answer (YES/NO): NO